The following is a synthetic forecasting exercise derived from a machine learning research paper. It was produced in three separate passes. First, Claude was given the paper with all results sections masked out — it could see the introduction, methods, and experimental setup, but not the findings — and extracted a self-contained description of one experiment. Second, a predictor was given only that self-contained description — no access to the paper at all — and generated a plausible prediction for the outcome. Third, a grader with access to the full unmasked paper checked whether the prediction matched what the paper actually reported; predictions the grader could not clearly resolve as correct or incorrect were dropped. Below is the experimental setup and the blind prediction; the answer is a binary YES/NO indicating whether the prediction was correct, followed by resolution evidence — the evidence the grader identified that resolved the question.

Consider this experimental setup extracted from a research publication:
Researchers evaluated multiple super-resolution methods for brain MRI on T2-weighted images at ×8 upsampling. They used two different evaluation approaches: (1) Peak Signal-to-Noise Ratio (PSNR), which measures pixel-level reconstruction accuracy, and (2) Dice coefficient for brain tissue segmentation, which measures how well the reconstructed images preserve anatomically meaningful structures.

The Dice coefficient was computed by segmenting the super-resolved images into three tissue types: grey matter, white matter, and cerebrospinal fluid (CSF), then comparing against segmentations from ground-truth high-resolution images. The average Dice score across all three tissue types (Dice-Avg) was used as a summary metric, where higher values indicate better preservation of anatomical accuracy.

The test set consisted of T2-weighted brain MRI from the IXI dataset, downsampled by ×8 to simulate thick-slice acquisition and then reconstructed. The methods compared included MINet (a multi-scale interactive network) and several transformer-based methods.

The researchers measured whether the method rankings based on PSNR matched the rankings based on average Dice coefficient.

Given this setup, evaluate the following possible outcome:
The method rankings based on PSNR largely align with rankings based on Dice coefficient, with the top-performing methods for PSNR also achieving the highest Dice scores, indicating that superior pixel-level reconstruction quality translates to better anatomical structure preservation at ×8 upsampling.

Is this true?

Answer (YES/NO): NO